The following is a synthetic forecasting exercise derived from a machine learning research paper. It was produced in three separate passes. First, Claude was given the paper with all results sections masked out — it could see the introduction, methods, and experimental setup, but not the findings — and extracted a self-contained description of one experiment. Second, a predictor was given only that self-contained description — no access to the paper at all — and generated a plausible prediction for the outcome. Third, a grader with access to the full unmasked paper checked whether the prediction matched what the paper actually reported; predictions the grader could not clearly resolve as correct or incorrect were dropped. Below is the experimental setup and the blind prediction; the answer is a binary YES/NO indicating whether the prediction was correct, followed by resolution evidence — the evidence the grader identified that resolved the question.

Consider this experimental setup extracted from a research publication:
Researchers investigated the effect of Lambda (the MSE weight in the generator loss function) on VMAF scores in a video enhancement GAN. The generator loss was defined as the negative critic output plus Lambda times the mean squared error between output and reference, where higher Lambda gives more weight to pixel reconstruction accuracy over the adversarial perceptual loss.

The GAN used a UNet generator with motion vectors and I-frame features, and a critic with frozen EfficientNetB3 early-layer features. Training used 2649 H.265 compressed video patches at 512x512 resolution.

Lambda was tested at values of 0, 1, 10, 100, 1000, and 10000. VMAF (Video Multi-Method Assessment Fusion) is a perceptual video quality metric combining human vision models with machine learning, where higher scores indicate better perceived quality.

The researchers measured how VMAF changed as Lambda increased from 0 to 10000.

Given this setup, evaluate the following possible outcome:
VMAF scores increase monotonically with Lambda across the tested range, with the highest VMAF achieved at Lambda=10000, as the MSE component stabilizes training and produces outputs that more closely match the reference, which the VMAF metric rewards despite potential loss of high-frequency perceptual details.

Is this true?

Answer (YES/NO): NO